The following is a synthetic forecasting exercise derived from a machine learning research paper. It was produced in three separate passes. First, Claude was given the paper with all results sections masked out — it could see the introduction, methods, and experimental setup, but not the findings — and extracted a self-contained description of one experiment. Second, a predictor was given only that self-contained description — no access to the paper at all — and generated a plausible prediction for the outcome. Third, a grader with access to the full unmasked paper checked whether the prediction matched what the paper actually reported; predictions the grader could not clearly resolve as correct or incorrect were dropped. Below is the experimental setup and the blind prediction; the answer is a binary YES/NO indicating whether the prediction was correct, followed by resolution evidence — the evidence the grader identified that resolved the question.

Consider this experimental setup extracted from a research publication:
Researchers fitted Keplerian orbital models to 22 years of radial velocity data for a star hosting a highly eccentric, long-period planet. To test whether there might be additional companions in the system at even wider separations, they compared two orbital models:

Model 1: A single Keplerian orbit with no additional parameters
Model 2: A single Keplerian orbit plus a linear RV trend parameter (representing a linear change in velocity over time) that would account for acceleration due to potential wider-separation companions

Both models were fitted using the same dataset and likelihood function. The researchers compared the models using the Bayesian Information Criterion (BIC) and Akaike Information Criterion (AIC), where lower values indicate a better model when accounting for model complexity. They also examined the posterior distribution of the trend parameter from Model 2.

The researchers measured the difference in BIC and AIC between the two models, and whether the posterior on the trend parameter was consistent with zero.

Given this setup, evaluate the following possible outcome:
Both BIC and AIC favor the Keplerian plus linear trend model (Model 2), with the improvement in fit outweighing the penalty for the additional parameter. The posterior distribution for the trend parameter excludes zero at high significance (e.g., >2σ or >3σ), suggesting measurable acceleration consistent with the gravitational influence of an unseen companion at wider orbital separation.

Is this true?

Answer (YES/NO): NO